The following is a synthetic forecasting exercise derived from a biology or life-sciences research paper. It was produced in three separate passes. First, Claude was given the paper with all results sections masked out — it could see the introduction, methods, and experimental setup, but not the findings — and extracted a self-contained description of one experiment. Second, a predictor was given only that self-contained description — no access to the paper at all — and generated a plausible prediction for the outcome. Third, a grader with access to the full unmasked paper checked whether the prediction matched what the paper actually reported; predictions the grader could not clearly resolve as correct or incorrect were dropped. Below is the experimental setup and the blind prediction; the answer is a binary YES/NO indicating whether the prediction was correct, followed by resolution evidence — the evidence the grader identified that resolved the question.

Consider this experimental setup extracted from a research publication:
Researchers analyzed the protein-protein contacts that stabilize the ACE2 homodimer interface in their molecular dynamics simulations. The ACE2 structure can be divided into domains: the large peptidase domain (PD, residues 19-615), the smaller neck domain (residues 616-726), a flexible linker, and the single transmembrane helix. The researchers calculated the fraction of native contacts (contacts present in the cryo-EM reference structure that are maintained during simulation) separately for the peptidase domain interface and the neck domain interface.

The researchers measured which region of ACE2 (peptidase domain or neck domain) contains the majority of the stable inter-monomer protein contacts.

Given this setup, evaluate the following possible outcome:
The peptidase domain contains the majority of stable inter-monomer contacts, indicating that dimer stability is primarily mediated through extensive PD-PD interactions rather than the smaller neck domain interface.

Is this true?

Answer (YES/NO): NO